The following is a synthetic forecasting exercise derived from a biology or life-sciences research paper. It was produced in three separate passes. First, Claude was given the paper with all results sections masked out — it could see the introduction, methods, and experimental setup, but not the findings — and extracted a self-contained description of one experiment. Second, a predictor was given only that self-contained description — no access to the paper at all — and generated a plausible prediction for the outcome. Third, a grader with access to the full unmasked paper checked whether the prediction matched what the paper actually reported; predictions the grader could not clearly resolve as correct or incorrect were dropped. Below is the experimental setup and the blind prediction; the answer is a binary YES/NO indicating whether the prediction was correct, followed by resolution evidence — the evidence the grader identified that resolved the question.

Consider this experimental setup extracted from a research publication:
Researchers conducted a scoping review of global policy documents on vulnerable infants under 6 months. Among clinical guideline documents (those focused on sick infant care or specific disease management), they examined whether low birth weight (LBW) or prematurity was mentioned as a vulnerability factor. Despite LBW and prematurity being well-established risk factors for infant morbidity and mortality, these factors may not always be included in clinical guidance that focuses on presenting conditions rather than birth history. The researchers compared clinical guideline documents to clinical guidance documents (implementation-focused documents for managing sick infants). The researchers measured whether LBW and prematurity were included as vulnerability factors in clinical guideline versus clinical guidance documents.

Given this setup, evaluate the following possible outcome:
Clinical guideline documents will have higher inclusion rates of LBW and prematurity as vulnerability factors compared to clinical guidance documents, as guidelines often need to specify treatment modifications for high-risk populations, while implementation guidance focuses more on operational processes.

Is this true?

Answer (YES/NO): NO